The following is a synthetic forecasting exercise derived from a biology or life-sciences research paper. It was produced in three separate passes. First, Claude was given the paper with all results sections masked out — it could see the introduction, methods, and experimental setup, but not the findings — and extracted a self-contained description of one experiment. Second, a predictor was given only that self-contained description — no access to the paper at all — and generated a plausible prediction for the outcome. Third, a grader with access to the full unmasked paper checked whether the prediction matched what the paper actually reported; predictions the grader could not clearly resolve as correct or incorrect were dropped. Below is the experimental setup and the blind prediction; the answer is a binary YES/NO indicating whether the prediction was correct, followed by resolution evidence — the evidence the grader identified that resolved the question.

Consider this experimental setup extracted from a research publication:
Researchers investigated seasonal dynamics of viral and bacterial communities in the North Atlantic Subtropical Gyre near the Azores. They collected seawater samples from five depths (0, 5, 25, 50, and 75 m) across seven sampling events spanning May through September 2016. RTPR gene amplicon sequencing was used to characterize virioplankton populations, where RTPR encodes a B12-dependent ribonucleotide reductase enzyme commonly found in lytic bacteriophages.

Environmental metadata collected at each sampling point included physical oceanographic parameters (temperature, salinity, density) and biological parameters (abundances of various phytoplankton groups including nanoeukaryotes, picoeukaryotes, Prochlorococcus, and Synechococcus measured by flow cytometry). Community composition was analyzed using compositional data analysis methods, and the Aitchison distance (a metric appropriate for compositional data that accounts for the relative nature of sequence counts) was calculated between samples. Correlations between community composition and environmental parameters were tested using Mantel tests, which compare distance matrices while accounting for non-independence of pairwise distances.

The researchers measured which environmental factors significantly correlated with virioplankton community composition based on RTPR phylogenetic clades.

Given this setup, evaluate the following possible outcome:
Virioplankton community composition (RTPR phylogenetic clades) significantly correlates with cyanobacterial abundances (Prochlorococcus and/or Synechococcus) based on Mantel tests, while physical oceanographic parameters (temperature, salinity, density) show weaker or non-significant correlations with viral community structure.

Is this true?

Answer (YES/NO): NO